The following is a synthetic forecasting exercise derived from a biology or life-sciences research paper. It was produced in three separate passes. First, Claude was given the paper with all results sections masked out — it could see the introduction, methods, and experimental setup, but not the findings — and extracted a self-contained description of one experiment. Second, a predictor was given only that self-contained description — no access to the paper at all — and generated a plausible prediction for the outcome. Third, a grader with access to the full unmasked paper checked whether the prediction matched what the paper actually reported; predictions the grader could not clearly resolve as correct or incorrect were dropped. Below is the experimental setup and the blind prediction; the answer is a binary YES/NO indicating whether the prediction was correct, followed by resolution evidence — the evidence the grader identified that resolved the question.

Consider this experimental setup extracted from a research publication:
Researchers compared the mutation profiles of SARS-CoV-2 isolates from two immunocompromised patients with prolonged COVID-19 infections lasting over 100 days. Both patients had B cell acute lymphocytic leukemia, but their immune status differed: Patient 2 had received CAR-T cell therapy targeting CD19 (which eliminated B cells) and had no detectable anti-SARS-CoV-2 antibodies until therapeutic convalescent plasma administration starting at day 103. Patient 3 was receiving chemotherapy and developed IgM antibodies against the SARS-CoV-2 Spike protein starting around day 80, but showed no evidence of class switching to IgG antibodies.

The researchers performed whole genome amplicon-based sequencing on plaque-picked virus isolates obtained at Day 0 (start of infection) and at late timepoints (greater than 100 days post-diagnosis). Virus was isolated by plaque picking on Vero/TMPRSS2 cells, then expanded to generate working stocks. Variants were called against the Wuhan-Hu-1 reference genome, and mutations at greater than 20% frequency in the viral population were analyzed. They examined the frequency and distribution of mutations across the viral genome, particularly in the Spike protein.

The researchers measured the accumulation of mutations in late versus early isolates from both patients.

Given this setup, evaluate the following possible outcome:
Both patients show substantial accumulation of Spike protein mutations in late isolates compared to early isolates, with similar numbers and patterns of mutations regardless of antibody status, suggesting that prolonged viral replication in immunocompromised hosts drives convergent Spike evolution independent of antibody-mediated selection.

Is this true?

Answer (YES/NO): NO